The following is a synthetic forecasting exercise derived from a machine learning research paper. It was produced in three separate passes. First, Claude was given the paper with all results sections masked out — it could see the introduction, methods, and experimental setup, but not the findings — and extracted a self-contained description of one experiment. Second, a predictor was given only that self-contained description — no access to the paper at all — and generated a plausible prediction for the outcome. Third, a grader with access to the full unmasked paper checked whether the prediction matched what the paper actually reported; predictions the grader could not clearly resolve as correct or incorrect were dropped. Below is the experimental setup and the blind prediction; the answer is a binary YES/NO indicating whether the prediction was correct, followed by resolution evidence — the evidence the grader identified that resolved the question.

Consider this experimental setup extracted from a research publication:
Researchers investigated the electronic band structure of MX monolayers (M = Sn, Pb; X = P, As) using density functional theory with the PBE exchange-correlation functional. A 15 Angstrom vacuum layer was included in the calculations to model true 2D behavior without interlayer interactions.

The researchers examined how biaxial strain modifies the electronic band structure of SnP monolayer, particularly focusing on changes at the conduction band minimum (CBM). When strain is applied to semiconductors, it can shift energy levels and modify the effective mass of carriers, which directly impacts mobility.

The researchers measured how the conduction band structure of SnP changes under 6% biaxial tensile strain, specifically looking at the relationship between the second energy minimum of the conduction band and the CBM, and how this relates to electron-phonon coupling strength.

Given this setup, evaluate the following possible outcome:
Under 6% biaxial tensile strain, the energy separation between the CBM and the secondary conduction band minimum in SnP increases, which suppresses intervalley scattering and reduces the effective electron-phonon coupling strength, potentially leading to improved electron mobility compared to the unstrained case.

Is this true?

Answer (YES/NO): YES